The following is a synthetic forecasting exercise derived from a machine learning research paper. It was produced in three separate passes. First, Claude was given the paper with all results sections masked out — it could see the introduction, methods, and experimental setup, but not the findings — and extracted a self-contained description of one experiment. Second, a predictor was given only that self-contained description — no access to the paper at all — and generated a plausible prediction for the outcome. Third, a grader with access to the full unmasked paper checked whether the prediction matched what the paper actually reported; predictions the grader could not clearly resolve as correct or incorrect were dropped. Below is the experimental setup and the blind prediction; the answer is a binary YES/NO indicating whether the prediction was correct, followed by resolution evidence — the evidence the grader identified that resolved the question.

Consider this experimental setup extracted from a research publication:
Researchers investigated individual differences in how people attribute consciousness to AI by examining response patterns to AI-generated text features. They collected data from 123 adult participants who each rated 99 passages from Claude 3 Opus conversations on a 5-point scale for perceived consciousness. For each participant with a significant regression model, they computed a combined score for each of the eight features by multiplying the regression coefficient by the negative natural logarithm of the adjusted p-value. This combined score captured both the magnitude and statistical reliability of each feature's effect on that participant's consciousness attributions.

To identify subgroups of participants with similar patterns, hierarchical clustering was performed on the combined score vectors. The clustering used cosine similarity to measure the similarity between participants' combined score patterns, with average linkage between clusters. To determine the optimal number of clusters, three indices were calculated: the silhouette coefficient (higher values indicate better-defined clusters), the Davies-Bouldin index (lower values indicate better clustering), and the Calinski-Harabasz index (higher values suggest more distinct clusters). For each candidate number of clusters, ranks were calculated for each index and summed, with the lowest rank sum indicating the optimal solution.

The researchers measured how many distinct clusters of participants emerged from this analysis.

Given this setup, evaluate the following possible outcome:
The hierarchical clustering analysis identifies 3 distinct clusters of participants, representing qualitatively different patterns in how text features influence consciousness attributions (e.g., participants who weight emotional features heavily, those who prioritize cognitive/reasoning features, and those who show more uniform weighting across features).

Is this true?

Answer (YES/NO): NO